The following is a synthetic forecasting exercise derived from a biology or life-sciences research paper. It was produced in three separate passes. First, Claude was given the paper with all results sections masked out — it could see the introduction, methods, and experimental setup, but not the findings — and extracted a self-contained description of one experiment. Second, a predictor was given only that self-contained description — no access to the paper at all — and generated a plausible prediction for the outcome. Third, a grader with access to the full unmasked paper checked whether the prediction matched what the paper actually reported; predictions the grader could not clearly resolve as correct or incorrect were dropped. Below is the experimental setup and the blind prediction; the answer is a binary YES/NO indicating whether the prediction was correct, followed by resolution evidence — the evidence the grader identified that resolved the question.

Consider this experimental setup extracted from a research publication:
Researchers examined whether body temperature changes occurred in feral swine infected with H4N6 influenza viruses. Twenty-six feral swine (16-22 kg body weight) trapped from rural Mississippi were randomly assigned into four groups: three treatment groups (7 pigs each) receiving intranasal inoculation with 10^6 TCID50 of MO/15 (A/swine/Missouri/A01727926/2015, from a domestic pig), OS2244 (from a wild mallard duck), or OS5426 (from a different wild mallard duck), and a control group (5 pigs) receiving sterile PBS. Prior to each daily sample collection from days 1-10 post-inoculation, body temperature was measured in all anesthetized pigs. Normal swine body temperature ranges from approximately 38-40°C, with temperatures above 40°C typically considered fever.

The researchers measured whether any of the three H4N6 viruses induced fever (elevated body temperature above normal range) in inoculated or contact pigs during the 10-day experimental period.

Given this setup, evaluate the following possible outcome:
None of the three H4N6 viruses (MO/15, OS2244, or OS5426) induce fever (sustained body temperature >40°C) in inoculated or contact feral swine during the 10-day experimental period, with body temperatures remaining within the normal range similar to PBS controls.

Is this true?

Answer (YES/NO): YES